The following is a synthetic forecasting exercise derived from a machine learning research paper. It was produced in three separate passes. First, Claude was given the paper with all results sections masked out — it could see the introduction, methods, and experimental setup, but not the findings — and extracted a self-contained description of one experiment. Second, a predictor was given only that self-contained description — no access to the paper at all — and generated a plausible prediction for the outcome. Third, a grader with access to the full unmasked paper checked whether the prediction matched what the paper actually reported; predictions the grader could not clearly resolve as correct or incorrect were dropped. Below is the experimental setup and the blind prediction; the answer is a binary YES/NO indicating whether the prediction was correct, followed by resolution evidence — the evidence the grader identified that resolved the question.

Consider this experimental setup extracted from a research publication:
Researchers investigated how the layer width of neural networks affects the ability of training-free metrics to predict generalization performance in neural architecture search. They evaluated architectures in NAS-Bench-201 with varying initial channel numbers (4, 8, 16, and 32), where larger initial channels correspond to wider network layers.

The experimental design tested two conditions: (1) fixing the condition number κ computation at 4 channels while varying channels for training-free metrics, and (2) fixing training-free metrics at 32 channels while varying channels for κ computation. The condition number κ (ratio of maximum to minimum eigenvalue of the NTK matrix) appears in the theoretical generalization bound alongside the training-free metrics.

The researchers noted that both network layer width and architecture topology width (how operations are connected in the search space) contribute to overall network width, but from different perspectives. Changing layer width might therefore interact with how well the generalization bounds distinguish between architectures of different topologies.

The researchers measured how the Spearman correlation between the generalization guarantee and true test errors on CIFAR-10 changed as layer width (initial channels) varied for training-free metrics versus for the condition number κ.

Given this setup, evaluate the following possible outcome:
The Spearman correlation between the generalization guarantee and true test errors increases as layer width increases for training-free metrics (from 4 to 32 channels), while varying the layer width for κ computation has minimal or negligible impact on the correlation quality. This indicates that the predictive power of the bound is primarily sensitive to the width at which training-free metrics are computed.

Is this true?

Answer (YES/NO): NO